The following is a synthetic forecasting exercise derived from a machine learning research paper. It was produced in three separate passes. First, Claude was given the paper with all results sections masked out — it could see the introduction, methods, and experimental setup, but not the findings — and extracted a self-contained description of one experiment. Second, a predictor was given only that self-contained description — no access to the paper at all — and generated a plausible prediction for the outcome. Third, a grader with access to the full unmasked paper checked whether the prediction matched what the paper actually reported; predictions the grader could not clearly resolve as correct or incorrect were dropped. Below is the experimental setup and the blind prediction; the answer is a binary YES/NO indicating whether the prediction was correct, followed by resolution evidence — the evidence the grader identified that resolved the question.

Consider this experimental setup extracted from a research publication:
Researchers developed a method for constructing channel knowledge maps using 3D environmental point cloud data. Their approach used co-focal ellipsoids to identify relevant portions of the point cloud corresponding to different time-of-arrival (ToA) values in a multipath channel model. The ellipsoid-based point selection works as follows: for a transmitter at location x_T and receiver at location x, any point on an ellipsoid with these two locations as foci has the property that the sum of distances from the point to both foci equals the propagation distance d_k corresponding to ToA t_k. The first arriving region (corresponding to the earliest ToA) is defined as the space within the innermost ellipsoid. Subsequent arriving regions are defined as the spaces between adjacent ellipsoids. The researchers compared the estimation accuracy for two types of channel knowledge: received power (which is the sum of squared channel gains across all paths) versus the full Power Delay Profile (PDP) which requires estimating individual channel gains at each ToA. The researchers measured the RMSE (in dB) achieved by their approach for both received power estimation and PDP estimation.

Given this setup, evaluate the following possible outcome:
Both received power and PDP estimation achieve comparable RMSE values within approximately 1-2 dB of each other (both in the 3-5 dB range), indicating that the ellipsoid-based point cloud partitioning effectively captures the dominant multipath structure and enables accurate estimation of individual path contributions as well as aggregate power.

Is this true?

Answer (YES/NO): NO